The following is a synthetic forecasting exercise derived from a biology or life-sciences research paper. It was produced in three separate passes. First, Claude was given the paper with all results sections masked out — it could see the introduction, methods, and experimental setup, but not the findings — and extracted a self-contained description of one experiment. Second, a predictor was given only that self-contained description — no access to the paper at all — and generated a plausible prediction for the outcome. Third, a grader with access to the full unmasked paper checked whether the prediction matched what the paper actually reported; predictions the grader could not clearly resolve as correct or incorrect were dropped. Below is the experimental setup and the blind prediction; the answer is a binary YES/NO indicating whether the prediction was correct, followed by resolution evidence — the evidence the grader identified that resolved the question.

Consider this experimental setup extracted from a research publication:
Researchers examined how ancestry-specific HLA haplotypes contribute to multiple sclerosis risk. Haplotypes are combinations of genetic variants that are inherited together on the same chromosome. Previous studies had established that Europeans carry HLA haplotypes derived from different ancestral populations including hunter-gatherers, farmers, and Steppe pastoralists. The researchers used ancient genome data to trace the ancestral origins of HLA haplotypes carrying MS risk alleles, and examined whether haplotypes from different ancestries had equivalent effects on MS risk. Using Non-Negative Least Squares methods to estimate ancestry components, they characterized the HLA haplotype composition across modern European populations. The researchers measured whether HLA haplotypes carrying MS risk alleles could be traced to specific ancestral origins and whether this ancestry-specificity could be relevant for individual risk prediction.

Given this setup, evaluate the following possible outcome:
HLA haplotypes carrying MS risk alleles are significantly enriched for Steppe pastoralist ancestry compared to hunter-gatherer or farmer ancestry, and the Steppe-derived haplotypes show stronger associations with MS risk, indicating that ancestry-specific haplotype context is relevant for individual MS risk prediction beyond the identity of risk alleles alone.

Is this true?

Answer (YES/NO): YES